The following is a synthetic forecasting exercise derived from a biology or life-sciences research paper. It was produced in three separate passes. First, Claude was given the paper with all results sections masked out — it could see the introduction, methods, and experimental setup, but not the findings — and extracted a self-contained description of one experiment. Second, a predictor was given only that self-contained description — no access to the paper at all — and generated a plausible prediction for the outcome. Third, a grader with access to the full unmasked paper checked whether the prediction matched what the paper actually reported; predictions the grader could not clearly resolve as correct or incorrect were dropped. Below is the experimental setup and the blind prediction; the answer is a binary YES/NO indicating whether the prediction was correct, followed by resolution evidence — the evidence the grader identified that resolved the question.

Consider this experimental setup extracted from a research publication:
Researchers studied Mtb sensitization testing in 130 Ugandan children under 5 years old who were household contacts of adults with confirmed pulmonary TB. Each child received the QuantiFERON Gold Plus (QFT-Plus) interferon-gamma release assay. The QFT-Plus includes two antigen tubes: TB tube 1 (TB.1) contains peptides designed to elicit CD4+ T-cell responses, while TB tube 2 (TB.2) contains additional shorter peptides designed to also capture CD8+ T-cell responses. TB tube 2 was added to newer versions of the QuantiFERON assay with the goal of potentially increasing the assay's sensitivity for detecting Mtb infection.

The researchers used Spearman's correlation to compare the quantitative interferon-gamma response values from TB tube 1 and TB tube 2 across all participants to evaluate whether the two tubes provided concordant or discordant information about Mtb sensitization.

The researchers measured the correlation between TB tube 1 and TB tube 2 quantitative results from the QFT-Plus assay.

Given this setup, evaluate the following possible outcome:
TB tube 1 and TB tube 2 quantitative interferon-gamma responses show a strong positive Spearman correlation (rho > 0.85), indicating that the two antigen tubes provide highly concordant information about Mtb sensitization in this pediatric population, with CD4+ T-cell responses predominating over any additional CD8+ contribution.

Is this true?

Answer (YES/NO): NO